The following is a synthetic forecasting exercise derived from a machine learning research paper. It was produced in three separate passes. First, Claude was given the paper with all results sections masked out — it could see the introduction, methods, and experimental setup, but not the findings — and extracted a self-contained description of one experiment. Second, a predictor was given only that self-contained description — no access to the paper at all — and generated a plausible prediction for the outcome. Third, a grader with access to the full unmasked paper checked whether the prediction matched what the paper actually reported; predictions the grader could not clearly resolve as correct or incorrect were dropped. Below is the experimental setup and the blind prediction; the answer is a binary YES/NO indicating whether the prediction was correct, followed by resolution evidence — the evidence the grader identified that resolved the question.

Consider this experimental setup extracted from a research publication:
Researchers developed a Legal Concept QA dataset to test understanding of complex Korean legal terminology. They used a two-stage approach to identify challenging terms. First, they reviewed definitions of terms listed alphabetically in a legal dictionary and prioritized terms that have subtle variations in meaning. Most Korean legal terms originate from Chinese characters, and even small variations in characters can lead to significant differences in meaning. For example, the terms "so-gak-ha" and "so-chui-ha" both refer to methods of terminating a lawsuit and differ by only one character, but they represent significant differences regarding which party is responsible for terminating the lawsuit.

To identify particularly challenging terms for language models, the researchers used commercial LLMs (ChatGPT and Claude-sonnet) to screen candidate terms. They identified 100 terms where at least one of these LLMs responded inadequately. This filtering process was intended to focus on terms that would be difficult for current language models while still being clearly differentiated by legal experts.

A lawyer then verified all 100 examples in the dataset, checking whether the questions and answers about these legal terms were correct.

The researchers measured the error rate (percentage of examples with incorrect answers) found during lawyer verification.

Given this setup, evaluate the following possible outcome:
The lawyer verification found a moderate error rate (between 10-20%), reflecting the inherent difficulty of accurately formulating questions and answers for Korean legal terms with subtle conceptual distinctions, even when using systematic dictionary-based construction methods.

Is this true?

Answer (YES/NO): NO